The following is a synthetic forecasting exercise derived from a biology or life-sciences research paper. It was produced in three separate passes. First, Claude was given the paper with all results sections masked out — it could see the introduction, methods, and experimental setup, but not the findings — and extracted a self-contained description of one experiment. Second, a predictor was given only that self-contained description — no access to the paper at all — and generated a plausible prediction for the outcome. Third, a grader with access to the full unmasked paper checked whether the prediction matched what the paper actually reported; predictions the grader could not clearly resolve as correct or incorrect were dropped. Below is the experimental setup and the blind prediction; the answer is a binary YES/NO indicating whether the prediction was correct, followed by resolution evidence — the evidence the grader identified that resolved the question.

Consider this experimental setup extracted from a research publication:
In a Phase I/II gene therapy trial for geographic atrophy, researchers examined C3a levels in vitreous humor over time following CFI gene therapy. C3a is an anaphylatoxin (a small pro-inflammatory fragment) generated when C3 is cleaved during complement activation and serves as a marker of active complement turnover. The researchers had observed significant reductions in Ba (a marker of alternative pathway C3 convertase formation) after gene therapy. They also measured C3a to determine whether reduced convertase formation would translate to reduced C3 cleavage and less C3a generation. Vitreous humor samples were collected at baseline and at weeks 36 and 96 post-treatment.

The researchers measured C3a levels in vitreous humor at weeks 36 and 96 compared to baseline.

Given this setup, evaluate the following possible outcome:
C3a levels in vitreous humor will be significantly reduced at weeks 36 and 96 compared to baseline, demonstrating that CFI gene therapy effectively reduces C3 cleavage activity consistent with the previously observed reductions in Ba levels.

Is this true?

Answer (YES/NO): NO